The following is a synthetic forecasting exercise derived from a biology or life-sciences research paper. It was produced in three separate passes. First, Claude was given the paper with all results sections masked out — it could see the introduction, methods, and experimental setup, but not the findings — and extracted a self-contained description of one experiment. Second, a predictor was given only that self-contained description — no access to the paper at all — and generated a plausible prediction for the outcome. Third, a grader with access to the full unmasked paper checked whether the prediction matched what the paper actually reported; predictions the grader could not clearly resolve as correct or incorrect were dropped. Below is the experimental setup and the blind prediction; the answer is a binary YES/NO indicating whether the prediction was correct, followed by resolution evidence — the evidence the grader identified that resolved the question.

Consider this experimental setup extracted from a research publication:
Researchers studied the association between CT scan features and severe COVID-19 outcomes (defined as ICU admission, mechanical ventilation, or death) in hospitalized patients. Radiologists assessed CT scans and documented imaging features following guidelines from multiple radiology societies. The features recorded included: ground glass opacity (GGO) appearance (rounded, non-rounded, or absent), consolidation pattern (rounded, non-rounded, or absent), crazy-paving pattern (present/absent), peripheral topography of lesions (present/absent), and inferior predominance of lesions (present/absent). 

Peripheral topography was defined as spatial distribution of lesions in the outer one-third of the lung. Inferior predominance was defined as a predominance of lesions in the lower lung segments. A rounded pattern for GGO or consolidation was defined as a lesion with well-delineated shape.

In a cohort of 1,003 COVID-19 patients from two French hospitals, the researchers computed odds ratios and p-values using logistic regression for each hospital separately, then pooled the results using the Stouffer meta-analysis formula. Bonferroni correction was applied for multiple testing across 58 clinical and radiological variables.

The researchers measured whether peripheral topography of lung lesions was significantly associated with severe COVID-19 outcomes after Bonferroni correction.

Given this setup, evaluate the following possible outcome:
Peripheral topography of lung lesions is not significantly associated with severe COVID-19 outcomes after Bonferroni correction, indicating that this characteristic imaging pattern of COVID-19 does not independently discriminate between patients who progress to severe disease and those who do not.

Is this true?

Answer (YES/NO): NO